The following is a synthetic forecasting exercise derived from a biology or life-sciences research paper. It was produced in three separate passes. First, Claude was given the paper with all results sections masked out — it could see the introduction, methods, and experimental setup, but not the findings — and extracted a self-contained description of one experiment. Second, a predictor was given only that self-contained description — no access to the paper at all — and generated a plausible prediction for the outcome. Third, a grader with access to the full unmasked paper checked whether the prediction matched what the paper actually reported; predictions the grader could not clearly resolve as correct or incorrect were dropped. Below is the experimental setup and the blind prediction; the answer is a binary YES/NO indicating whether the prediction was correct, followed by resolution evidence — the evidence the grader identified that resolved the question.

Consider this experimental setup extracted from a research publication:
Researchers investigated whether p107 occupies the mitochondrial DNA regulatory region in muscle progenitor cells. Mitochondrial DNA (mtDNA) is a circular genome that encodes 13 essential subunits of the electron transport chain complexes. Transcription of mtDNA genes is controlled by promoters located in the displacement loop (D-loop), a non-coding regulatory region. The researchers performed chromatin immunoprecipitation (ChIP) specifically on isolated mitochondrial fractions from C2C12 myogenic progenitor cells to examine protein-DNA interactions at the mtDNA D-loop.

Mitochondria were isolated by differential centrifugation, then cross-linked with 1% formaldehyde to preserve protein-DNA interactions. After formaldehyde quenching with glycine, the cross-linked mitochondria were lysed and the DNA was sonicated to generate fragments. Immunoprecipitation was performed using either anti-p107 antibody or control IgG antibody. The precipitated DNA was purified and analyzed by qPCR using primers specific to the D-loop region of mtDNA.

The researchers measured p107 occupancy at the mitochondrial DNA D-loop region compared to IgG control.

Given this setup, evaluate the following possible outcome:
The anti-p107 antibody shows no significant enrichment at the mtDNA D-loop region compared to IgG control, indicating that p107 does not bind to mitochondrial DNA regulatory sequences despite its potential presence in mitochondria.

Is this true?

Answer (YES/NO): NO